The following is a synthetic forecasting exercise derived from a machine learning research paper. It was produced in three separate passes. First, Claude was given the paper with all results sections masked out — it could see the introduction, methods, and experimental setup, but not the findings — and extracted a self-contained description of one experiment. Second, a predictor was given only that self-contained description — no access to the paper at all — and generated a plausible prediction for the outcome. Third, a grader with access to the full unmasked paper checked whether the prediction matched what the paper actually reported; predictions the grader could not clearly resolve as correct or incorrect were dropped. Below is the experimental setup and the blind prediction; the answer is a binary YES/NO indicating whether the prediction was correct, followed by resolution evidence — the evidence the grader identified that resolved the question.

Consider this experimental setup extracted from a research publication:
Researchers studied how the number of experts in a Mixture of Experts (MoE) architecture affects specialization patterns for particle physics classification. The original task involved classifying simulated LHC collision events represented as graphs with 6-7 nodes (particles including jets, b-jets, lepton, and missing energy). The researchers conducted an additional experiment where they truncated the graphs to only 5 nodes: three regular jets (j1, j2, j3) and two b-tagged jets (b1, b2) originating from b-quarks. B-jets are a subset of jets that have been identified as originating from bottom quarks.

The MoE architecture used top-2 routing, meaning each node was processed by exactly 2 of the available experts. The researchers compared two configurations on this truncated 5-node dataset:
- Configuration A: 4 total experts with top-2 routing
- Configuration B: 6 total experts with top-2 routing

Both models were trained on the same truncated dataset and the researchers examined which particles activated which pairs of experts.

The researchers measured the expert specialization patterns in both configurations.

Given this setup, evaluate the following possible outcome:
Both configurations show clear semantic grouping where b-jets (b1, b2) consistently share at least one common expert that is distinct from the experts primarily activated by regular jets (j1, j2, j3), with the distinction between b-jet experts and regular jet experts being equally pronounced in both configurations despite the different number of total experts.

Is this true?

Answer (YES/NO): NO